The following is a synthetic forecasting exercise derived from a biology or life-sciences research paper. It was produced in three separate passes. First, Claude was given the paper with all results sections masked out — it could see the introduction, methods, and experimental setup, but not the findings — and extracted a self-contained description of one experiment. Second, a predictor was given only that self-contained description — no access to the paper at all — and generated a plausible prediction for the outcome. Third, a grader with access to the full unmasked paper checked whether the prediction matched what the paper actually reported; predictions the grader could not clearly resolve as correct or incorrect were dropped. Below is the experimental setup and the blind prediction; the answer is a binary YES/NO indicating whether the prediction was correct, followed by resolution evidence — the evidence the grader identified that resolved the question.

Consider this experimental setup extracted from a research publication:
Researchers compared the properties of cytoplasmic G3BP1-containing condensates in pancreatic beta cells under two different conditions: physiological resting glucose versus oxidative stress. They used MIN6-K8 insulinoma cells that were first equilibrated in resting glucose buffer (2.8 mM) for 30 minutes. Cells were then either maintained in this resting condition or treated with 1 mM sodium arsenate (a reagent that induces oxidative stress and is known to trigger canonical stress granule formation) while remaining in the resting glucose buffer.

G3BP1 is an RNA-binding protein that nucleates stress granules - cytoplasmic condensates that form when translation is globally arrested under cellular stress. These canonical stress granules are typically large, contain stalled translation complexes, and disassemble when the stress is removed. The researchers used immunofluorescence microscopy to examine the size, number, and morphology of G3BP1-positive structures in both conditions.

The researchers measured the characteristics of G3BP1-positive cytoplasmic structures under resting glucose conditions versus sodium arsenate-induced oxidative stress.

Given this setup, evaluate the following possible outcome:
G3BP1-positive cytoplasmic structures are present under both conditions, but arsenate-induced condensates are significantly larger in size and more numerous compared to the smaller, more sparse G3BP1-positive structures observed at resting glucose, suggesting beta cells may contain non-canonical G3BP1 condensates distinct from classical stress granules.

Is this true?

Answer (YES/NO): NO